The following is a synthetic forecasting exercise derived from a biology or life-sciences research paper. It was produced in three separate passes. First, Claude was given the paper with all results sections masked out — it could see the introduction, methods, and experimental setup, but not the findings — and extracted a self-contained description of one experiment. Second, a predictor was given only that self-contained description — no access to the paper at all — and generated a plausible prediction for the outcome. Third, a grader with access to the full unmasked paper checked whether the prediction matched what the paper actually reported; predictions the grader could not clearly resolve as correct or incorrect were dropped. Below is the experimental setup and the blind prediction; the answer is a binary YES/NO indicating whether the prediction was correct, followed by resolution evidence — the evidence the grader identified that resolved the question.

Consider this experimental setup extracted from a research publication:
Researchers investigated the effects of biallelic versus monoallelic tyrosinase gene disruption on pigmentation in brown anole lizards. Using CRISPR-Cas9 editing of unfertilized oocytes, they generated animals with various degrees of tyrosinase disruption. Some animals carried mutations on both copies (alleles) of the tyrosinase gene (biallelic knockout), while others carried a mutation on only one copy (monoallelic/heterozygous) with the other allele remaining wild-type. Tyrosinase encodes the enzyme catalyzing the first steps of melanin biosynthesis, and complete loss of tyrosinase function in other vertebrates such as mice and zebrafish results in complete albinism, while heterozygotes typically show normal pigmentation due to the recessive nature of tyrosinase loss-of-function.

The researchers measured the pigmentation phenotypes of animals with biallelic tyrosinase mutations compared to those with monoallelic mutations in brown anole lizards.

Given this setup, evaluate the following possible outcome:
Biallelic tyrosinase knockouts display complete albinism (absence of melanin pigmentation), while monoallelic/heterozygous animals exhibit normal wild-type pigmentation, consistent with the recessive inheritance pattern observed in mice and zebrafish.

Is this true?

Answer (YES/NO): YES